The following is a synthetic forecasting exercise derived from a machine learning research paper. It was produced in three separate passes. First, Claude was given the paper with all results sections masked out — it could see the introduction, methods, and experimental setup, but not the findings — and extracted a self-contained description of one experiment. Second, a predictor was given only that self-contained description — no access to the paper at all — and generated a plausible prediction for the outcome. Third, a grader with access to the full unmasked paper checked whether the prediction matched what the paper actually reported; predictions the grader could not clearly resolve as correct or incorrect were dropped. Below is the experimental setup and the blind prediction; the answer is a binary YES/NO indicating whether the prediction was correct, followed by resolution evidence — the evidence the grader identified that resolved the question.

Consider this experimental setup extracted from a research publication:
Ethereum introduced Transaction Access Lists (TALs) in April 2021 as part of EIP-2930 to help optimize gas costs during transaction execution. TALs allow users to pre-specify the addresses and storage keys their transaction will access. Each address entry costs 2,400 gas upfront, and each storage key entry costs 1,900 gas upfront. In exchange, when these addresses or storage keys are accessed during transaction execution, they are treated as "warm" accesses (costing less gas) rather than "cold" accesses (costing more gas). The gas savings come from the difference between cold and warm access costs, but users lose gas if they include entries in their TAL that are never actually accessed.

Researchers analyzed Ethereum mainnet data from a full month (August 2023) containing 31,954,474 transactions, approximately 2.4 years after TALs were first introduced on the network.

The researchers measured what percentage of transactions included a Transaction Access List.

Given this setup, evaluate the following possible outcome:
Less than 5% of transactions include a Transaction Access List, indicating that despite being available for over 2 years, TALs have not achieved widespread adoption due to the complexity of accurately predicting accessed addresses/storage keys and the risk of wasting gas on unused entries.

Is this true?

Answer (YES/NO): YES